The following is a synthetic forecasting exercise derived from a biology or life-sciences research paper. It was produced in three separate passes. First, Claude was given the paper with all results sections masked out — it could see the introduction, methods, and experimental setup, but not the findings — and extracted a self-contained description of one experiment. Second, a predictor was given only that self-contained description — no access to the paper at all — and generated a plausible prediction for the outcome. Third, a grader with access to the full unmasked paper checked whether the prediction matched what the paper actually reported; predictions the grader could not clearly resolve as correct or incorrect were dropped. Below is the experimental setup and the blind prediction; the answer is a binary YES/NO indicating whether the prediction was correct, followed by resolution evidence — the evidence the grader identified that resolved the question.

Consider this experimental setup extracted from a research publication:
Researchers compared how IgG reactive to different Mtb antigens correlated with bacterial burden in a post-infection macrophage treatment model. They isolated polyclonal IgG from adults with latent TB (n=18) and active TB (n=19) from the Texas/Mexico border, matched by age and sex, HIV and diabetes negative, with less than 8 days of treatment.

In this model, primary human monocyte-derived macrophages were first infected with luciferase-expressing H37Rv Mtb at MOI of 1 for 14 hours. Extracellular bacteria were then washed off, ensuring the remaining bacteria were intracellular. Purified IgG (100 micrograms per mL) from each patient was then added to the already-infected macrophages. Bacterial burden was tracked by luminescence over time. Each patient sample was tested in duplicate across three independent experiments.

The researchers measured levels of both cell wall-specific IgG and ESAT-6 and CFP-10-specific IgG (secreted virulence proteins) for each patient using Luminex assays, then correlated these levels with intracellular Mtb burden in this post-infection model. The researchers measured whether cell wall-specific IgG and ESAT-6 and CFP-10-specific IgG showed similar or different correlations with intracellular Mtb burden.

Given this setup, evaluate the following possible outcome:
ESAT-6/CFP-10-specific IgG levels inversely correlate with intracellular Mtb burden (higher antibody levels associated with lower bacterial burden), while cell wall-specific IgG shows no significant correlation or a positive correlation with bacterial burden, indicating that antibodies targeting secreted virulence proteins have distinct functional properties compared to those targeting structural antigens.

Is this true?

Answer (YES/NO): YES